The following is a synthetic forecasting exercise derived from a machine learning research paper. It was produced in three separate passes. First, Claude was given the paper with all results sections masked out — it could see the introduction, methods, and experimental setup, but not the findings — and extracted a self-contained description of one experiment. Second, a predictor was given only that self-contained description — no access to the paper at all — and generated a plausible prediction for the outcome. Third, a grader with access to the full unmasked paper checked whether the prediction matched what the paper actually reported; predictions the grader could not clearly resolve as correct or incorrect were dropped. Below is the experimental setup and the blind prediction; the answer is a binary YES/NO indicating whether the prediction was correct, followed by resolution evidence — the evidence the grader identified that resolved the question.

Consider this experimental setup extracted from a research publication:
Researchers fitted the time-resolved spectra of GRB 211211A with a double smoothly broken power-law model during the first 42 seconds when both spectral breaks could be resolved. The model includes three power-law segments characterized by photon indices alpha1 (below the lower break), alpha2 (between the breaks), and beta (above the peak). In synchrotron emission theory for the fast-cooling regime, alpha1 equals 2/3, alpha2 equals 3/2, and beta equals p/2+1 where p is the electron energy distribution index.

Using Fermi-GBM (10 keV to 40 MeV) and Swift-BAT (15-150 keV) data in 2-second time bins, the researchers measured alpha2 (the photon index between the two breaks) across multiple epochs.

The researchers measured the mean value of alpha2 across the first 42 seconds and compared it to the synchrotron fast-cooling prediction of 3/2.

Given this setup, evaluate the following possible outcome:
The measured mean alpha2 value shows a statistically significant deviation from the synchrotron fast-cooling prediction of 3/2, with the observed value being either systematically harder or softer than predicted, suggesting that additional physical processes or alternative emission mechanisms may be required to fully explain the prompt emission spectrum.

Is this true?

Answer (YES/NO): NO